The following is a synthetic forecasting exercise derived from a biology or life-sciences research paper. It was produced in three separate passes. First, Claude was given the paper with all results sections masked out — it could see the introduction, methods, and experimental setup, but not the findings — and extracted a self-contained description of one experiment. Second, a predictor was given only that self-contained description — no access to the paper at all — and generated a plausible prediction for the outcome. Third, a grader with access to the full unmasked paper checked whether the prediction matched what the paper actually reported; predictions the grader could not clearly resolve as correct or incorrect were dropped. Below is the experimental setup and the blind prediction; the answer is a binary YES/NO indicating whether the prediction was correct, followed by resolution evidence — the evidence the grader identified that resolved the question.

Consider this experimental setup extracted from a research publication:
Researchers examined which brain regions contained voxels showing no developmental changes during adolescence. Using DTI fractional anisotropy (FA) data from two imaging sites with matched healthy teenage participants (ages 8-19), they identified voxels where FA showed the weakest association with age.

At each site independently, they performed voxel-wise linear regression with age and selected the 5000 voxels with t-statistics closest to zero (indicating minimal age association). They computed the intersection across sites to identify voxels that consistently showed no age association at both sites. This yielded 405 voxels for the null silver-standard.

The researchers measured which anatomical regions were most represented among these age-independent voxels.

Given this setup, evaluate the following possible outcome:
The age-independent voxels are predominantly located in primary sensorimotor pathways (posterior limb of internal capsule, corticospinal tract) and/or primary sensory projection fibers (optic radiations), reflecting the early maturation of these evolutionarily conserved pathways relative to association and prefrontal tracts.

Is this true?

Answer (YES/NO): NO